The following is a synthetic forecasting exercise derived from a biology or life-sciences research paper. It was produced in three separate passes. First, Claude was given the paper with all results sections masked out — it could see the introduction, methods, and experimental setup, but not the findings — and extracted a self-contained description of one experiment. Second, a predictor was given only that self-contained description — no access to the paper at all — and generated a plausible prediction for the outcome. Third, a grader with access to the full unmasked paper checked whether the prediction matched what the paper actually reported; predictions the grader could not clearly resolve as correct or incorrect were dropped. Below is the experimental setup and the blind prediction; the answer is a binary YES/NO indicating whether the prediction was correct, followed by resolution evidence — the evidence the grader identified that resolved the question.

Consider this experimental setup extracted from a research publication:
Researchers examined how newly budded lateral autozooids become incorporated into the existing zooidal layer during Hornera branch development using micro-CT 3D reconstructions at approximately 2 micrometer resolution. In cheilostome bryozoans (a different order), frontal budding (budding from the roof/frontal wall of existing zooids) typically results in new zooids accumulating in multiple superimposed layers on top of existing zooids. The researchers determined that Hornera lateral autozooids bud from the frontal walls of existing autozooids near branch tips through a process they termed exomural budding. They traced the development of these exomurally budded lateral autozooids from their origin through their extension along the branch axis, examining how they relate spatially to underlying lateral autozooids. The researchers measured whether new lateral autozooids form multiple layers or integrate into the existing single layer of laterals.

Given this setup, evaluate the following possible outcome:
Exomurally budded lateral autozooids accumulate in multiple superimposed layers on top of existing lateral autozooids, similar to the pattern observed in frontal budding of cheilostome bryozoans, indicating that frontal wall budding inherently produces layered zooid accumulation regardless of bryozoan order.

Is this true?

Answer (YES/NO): NO